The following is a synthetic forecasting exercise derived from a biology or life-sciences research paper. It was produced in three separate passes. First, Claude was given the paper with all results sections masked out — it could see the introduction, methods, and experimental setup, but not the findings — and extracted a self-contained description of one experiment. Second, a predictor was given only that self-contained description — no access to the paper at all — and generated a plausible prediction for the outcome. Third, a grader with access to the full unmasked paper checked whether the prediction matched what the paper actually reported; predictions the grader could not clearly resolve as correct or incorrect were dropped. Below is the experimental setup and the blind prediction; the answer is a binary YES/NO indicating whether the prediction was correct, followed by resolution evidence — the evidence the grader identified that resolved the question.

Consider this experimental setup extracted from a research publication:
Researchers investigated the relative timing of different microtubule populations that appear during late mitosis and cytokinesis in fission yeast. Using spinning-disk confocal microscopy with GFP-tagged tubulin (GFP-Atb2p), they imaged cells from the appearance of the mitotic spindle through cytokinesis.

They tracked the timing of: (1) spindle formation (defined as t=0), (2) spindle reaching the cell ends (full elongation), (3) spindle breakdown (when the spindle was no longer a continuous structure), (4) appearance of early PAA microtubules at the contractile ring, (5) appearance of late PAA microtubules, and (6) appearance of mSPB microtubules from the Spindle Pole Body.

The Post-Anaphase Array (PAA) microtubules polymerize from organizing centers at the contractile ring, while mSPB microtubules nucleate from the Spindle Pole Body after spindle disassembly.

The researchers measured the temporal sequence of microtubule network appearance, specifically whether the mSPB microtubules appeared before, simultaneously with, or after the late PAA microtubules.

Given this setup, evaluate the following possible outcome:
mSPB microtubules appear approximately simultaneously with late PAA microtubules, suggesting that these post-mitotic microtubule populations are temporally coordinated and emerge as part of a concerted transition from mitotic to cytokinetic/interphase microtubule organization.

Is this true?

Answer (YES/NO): YES